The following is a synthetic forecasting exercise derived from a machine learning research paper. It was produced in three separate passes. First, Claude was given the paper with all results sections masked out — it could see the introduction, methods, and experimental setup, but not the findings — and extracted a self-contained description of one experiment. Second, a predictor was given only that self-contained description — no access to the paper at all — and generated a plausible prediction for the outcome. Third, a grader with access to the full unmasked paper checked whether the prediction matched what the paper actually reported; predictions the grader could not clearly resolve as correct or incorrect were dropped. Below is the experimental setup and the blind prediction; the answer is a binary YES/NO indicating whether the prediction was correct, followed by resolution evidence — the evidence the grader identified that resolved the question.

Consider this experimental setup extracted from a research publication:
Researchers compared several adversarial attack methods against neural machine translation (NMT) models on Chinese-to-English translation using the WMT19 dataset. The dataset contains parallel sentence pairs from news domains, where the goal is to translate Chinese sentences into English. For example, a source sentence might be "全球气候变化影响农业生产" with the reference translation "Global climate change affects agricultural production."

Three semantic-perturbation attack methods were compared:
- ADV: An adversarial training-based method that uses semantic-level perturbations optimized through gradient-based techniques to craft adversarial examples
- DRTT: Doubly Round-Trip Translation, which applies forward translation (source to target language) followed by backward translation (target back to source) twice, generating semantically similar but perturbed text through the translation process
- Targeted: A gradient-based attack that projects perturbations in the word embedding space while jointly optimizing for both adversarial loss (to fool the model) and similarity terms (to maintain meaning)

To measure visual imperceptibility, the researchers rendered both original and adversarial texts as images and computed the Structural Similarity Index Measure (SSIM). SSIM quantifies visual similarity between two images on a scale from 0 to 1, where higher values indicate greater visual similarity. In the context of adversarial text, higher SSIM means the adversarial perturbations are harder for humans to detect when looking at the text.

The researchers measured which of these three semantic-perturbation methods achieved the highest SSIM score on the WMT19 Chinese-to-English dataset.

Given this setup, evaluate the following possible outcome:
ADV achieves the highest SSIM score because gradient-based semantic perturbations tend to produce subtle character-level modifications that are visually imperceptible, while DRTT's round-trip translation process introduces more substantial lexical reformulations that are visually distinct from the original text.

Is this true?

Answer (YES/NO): YES